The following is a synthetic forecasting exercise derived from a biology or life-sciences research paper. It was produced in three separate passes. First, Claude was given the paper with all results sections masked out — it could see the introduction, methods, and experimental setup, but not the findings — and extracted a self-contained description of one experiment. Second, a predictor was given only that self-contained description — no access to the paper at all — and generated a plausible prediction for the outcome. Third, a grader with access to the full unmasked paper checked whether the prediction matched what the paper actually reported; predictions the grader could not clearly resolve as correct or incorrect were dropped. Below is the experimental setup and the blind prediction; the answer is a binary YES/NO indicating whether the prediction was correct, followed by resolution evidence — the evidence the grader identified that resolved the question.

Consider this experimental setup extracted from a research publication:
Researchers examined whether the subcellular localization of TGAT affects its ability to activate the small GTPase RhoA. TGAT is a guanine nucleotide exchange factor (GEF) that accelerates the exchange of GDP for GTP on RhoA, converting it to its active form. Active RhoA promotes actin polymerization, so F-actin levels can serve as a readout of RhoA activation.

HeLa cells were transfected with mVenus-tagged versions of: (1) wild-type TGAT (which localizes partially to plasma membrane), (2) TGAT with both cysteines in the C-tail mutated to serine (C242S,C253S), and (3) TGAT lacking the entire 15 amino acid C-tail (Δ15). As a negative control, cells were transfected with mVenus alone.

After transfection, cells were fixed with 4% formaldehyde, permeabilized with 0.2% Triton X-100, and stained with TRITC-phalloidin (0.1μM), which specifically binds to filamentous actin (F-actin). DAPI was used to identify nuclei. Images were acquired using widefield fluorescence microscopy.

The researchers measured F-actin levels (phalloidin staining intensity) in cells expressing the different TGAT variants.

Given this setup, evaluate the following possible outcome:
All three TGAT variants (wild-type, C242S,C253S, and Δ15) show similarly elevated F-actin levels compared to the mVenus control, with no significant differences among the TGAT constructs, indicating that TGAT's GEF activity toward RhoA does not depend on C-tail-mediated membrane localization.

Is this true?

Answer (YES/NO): NO